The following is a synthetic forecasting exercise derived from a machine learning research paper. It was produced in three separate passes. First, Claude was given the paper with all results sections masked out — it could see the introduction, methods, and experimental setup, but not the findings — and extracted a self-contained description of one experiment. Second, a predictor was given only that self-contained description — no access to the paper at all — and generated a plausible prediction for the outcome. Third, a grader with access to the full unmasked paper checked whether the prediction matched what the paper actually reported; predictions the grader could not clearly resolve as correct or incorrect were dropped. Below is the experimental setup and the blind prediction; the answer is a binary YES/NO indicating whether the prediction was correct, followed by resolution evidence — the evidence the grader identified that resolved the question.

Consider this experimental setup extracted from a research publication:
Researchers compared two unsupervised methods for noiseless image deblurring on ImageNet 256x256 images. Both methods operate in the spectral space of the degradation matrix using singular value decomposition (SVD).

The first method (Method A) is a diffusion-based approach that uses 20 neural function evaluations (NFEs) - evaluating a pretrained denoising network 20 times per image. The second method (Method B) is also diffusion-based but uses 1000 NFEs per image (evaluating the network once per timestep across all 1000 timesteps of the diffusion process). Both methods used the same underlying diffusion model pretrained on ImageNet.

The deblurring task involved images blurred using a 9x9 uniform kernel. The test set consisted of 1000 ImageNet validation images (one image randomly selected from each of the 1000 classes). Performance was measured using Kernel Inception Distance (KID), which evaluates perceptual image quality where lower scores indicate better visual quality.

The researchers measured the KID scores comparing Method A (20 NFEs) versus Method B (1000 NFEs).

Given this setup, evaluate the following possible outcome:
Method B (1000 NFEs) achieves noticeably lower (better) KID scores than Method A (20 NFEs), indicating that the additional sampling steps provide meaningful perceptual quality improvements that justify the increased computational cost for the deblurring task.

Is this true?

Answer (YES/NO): NO